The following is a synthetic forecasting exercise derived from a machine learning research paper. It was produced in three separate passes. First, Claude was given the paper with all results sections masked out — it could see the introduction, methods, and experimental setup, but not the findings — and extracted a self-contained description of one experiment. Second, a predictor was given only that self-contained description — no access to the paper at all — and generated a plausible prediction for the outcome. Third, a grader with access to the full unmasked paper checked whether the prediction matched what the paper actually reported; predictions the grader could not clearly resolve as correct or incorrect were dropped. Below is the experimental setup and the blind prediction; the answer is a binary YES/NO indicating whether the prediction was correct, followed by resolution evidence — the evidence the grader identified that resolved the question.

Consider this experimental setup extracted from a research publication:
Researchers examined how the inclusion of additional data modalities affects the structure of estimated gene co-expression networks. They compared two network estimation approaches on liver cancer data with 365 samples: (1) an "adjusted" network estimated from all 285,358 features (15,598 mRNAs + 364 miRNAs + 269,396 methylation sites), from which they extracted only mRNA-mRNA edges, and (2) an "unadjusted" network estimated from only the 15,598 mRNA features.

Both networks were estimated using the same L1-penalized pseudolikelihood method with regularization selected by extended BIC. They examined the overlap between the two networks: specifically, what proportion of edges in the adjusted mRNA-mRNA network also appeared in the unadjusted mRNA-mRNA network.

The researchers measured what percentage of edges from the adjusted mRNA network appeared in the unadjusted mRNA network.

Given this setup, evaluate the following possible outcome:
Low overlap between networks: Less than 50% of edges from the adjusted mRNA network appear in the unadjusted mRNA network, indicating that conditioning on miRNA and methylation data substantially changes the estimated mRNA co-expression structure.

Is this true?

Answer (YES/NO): NO